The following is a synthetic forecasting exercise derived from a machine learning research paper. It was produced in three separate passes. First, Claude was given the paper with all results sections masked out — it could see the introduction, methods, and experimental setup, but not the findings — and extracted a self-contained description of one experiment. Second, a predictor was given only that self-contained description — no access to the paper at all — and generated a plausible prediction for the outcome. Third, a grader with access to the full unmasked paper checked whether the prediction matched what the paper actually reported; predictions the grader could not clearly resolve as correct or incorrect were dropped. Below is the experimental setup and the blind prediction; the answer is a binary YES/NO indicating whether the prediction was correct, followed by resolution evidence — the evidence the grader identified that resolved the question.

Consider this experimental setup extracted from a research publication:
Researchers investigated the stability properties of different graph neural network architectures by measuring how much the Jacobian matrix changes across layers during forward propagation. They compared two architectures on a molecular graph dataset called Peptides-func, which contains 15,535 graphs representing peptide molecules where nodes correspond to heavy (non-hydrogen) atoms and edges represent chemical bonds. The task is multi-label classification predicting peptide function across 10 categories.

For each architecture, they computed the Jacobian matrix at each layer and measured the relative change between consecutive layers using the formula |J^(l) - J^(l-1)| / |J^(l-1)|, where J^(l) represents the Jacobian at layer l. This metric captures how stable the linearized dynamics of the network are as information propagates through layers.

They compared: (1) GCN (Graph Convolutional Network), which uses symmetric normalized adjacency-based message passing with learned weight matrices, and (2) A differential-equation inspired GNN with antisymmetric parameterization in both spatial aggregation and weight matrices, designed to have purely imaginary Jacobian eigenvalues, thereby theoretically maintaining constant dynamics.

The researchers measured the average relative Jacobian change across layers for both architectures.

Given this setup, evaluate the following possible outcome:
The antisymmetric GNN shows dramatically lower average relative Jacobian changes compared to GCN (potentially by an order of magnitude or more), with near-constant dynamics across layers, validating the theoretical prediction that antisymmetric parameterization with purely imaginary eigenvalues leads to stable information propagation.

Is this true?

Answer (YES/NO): YES